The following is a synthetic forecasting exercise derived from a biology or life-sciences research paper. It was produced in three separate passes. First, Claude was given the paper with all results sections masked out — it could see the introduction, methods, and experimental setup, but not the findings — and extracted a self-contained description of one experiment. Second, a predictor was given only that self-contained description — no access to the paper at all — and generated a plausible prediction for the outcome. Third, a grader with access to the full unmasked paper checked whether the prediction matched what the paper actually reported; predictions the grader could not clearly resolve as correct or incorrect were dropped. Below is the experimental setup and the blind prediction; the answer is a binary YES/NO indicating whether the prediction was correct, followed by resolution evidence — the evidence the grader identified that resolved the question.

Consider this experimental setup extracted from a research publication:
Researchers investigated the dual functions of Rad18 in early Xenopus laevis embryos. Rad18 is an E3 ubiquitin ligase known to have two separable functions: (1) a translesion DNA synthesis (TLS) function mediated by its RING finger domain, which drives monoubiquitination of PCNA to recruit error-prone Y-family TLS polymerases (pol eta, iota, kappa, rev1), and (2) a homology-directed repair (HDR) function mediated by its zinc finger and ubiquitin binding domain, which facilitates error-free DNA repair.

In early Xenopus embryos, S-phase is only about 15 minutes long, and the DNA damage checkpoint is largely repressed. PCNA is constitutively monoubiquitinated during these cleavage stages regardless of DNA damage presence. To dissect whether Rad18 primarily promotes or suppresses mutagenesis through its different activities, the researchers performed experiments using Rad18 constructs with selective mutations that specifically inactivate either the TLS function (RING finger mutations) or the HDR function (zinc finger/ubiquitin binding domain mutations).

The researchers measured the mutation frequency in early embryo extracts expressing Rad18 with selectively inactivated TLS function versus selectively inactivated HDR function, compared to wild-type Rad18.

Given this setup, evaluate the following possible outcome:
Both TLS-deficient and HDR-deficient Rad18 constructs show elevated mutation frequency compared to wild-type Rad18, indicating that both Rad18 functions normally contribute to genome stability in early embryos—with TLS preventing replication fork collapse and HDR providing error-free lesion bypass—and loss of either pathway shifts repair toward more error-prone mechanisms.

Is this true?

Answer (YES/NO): NO